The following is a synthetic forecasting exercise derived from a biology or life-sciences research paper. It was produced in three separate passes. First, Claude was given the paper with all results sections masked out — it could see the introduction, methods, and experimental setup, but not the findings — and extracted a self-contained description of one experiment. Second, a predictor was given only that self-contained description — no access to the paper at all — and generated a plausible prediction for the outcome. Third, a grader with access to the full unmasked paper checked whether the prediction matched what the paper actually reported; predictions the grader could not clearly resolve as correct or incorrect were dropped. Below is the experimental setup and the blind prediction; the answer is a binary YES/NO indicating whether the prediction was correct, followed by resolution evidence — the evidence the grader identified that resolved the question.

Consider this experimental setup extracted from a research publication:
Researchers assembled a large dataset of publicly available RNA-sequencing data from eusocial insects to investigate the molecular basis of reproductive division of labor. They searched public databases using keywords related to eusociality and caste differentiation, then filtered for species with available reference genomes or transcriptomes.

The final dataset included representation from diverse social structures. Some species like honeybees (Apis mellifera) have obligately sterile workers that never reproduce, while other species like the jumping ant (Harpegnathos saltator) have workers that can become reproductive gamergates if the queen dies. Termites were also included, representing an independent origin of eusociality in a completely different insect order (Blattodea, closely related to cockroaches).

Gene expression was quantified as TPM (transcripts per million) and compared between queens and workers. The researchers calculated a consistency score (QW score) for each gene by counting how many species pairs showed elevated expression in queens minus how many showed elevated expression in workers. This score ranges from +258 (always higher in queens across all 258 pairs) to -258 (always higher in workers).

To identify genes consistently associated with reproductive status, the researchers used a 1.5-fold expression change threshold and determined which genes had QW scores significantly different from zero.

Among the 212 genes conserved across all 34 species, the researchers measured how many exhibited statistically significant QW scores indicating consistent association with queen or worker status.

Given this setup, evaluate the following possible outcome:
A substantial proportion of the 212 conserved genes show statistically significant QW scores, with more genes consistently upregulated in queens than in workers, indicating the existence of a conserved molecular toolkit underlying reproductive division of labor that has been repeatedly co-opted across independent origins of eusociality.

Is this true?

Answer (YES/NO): NO